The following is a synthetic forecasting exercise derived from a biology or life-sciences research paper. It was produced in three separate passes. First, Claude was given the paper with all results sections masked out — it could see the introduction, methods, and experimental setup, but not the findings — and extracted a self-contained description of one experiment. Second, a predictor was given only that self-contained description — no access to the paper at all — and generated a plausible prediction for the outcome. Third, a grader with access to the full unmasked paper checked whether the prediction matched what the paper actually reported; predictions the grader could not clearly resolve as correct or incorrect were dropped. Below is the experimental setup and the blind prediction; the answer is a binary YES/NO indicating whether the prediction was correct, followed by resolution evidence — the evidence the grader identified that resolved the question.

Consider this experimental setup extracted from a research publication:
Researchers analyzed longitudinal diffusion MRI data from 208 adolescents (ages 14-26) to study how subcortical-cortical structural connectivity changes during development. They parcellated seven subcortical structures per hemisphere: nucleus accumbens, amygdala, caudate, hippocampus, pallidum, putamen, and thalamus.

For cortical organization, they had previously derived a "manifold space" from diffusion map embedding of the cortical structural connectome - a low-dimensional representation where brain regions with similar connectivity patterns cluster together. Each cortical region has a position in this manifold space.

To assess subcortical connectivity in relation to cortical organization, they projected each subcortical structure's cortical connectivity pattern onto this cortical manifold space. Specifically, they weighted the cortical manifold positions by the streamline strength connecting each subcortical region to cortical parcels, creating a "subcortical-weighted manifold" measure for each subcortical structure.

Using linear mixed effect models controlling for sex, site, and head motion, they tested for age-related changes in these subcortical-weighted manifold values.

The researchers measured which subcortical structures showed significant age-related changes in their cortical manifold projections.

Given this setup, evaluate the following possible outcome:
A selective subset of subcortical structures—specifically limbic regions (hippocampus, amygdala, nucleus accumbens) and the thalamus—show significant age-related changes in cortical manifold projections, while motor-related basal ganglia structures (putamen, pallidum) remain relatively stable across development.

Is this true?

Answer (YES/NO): NO